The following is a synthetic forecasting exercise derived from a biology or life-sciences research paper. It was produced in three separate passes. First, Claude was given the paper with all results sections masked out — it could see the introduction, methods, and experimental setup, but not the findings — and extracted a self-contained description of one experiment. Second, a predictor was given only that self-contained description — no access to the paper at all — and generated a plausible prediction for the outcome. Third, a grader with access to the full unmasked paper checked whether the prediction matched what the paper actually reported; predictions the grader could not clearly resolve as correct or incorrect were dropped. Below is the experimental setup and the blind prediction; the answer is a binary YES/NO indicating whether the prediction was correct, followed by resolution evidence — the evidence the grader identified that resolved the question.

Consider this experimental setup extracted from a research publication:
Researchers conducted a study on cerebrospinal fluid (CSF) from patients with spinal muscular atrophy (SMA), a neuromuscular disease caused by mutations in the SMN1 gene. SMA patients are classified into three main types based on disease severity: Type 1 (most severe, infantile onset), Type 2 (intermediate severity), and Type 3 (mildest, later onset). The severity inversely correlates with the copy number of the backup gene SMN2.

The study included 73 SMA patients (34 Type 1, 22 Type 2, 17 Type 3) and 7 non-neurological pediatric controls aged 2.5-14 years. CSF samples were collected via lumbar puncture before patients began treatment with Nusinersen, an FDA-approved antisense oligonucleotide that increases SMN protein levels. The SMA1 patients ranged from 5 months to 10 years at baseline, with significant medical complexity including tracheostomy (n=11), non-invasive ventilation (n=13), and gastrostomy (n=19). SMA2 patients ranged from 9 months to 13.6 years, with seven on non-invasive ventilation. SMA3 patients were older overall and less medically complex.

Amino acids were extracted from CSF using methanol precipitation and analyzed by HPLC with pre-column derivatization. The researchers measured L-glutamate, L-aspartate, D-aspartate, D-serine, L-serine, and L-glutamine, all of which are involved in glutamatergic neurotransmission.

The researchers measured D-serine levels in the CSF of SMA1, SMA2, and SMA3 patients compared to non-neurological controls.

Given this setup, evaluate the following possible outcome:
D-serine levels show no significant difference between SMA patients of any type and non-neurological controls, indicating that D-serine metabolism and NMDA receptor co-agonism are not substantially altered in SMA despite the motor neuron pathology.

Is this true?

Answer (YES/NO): NO